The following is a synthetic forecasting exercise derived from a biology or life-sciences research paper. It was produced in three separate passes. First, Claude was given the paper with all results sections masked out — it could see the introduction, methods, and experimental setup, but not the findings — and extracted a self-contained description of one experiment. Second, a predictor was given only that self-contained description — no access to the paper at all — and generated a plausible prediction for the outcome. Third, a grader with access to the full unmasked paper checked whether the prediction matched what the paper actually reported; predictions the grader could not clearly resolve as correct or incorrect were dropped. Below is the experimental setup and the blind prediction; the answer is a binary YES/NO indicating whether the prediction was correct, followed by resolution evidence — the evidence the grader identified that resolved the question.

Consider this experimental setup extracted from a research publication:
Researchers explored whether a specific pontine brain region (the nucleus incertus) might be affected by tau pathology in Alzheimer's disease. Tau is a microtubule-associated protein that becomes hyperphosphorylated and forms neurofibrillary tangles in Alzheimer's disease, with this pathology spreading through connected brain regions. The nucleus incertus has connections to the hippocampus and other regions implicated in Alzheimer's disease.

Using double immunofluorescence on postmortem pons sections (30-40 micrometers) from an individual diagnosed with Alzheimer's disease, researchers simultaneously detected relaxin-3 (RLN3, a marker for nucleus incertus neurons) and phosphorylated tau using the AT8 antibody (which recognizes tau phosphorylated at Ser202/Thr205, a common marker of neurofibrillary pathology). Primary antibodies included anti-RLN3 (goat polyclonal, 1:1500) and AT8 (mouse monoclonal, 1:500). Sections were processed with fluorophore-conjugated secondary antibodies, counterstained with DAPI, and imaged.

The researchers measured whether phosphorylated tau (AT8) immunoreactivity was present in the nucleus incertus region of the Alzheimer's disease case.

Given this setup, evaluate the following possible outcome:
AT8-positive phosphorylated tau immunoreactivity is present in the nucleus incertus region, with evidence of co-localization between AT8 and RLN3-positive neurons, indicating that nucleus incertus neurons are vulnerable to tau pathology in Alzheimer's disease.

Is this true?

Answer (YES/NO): YES